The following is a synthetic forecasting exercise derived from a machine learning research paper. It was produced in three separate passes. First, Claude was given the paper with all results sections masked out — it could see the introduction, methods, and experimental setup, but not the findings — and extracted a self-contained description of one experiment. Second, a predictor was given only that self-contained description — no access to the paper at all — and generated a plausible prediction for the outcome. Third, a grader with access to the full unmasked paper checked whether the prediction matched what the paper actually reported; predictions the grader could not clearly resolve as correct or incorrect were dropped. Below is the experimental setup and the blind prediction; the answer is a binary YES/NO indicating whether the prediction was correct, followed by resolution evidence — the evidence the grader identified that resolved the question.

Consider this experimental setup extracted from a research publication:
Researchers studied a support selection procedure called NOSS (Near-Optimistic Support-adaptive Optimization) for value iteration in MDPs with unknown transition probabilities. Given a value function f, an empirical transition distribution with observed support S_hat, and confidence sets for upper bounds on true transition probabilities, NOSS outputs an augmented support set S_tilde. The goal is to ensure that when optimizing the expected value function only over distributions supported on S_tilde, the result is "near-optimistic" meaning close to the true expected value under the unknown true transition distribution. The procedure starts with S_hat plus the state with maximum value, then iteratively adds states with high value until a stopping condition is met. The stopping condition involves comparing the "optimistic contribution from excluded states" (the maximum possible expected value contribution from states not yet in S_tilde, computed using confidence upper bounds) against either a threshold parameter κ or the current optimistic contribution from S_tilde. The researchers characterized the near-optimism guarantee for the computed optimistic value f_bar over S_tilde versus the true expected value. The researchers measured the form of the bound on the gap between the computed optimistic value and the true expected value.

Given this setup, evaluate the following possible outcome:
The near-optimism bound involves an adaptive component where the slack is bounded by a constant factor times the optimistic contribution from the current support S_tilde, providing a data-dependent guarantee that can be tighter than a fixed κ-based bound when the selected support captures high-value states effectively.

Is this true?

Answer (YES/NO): NO